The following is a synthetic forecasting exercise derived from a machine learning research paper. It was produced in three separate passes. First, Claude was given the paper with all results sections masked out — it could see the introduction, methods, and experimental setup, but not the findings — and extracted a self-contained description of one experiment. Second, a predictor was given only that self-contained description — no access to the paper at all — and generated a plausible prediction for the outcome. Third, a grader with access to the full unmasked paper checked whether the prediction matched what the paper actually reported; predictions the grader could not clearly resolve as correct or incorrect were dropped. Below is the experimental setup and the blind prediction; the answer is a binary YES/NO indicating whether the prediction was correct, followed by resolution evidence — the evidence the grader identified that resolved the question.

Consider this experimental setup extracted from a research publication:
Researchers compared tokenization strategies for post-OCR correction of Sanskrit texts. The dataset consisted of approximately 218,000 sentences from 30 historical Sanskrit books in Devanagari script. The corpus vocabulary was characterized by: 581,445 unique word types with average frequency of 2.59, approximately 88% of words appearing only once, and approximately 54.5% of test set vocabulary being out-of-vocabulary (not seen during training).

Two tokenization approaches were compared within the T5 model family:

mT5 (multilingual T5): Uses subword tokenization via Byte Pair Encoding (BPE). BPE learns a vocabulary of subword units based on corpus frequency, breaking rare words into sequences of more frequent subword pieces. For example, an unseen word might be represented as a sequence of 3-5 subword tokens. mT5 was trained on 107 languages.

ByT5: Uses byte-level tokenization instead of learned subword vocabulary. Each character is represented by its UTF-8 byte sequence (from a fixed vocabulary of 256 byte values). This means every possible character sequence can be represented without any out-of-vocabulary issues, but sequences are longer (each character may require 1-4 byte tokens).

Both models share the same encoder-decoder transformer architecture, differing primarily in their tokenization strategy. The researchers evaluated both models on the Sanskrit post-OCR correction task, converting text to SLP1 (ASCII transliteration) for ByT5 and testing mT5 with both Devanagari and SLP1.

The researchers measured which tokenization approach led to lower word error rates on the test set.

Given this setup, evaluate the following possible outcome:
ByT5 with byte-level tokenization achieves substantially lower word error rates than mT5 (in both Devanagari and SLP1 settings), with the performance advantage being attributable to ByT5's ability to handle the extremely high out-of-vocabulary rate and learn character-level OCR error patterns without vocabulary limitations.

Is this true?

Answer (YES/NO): YES